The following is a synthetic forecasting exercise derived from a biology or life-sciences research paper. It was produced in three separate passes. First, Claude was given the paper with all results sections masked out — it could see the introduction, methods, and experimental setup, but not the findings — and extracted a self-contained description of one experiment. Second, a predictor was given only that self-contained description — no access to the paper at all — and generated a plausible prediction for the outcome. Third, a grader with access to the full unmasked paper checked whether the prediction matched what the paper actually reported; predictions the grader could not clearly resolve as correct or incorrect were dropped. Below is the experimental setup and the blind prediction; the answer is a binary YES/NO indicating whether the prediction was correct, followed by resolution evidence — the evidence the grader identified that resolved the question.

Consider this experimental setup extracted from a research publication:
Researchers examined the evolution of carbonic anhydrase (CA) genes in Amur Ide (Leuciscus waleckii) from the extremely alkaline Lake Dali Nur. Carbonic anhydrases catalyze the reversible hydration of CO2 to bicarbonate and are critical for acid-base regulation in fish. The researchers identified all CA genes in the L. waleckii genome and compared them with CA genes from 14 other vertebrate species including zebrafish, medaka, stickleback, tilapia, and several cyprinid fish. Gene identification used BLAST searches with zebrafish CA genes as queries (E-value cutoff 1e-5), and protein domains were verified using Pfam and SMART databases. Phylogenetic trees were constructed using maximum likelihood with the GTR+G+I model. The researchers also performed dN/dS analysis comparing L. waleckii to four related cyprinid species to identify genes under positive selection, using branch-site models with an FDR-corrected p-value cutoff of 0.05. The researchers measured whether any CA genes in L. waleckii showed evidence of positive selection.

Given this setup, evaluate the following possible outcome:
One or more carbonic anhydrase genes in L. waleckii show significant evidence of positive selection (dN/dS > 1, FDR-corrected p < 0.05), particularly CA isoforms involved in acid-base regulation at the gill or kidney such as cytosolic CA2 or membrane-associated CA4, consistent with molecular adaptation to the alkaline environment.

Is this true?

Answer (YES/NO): NO